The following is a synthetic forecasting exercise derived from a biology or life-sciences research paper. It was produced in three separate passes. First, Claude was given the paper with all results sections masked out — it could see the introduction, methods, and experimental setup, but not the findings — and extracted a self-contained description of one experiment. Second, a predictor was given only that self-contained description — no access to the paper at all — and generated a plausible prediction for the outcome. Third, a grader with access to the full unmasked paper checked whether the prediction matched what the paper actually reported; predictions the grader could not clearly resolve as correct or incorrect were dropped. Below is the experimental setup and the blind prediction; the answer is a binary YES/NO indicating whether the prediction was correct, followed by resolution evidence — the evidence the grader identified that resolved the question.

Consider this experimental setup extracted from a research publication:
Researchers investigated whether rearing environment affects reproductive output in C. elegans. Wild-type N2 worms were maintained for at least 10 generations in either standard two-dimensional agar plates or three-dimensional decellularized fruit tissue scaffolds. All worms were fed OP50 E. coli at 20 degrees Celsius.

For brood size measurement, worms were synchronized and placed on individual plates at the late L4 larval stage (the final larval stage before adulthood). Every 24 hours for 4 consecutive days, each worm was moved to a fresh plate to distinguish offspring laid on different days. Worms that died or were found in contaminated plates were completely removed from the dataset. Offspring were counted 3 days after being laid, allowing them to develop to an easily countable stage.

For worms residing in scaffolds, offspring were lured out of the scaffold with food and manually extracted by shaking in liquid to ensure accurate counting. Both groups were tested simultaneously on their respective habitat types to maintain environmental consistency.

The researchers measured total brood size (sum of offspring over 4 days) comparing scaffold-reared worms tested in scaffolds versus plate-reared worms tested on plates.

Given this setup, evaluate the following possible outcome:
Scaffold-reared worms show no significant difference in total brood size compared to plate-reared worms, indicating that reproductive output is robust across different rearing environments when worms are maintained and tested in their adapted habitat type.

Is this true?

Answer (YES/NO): NO